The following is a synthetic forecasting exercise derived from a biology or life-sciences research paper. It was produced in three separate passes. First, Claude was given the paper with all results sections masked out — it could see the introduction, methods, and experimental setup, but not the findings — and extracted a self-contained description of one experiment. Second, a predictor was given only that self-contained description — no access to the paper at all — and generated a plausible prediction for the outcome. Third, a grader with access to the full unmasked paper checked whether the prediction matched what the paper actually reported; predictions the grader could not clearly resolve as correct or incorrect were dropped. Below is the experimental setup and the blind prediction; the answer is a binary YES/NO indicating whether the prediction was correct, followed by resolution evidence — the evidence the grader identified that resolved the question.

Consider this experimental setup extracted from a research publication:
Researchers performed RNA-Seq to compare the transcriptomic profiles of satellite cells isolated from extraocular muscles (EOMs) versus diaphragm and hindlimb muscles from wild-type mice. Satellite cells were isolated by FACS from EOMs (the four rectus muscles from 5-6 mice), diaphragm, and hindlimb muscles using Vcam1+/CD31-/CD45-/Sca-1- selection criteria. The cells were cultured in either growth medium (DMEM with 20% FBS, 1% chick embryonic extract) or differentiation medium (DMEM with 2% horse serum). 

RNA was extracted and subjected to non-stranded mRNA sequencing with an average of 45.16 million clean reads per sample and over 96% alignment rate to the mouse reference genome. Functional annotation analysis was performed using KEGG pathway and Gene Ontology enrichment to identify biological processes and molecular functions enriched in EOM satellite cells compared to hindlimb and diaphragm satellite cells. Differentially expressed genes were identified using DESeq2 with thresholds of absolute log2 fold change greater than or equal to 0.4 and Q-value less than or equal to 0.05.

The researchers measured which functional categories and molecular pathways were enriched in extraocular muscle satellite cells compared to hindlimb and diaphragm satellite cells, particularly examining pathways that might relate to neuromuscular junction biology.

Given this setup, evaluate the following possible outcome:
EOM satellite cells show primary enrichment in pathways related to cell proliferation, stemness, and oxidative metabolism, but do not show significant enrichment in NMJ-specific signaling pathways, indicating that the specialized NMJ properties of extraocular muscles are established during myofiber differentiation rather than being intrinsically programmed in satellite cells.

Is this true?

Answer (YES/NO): NO